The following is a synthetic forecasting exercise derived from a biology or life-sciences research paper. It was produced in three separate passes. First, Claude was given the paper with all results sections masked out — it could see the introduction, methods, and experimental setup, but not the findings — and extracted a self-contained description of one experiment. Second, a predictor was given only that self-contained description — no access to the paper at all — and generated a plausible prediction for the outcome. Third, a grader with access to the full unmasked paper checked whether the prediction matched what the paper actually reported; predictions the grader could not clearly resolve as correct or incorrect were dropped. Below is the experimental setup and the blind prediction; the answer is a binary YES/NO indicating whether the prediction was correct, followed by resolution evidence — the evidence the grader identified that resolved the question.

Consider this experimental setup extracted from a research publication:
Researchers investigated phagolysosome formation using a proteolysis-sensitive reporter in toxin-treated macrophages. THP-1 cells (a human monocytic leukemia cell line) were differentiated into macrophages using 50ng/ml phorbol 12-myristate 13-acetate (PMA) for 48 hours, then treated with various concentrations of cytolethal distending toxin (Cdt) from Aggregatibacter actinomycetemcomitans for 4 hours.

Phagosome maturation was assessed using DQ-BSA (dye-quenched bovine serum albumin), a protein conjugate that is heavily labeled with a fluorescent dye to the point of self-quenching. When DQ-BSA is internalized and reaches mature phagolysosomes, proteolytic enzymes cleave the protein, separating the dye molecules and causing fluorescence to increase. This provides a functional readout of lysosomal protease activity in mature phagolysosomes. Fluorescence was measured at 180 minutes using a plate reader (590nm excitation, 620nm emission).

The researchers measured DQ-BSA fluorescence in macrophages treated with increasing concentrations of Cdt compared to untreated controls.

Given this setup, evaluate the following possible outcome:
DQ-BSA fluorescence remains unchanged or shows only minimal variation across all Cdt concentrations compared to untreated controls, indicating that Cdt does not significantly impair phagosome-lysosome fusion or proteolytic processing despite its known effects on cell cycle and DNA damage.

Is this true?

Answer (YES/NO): NO